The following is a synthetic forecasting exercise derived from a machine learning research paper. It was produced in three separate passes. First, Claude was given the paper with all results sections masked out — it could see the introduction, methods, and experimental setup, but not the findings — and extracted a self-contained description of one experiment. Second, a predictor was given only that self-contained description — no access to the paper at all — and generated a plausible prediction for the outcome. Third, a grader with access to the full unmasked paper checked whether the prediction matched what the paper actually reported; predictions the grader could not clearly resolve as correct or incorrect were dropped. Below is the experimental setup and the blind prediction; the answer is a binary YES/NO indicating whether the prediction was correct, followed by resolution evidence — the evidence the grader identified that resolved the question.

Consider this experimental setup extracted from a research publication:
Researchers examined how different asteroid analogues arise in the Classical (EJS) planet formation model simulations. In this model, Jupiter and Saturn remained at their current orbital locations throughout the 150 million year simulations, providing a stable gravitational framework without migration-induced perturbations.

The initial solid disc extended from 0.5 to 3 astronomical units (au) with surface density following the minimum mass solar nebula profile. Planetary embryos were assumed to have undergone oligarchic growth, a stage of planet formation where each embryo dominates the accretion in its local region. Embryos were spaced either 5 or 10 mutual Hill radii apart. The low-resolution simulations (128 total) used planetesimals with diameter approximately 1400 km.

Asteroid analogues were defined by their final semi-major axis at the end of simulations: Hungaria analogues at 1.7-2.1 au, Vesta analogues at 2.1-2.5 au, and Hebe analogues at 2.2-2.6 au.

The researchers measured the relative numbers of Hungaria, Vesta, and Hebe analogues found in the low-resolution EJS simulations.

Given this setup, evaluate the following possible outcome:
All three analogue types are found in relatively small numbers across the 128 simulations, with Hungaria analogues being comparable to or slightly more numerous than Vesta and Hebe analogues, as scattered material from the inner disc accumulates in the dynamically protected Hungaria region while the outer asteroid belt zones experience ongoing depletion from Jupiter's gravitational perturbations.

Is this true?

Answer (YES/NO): NO